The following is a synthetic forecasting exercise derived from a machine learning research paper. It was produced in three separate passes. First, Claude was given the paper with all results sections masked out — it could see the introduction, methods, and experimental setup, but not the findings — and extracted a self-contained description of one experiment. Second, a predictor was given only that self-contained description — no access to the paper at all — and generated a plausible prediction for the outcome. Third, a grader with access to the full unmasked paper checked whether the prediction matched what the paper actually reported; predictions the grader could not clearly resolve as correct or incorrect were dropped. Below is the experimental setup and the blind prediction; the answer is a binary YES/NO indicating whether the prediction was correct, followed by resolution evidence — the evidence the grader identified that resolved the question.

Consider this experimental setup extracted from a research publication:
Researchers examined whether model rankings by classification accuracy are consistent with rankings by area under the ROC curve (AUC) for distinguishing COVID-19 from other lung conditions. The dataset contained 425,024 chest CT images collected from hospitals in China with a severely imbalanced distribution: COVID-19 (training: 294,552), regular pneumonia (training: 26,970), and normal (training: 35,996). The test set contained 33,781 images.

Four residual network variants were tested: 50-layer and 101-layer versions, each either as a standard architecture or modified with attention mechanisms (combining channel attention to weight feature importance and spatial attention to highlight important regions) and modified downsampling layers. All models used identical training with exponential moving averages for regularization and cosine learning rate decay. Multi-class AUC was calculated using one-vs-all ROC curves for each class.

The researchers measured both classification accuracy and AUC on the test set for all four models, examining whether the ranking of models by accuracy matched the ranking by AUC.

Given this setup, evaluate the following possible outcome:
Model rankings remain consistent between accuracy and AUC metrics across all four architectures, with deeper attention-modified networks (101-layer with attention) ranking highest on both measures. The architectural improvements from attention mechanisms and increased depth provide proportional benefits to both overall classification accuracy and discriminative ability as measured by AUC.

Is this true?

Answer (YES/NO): NO